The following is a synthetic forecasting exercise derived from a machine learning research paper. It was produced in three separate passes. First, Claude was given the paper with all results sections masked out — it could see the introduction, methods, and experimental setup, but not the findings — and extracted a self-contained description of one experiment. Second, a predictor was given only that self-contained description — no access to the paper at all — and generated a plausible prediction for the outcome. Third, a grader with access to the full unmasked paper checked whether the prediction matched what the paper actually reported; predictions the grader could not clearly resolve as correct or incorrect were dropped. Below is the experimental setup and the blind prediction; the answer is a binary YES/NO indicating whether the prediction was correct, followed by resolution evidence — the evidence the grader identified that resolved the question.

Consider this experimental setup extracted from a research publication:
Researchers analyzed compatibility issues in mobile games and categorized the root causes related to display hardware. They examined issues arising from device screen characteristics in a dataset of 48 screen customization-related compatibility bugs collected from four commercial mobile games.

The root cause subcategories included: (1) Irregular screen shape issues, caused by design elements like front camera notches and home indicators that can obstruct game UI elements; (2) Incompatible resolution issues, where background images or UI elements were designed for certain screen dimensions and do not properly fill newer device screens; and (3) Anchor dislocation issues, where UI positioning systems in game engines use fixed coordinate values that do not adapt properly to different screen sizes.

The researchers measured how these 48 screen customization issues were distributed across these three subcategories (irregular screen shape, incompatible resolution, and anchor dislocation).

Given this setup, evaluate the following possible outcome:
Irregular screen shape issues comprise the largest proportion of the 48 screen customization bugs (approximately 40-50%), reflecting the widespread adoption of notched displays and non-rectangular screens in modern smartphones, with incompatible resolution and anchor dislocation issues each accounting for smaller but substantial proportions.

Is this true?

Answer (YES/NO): NO